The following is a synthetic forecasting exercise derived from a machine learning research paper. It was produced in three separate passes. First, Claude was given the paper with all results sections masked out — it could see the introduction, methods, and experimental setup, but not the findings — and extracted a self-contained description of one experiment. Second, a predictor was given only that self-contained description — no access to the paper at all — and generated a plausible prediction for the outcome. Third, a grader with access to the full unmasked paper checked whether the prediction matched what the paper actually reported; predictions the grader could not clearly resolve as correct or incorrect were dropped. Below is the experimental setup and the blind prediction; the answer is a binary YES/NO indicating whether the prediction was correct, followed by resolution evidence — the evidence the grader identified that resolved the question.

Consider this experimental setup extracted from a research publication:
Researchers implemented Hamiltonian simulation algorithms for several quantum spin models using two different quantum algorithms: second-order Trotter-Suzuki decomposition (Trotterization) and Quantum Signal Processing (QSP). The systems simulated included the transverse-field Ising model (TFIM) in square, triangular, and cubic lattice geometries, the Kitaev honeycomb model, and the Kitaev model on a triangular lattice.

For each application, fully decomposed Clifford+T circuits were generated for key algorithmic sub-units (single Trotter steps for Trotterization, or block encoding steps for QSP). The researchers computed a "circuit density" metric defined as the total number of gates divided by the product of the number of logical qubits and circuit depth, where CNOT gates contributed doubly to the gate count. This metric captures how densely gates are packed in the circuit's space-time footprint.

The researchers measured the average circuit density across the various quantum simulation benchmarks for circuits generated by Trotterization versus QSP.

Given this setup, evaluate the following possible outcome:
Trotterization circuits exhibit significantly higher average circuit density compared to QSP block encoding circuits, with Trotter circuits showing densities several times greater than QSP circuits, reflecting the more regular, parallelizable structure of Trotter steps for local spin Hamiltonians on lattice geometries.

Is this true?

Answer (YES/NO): YES